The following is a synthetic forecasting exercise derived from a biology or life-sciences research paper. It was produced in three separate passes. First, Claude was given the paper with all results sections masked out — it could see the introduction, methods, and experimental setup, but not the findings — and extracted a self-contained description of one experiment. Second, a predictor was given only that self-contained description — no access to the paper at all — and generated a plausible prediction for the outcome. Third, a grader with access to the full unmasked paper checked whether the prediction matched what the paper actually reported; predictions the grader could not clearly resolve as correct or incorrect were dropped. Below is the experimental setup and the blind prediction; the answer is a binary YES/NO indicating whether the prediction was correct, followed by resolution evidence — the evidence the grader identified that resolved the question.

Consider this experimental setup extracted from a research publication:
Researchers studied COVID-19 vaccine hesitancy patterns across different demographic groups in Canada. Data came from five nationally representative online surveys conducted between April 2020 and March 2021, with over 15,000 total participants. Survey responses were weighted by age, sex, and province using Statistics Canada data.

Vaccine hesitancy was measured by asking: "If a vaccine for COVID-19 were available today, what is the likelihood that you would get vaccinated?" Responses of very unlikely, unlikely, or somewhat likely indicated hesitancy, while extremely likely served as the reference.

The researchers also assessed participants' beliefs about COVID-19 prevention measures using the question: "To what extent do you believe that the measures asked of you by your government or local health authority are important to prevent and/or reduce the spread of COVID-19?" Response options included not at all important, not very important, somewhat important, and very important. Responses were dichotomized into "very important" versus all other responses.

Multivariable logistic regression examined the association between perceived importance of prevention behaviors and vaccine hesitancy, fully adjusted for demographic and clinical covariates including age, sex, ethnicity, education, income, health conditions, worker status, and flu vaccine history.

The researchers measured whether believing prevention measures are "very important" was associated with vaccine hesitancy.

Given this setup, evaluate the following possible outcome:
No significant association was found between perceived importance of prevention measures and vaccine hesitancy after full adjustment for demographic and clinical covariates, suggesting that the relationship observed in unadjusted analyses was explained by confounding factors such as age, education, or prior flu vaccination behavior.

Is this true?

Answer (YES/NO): NO